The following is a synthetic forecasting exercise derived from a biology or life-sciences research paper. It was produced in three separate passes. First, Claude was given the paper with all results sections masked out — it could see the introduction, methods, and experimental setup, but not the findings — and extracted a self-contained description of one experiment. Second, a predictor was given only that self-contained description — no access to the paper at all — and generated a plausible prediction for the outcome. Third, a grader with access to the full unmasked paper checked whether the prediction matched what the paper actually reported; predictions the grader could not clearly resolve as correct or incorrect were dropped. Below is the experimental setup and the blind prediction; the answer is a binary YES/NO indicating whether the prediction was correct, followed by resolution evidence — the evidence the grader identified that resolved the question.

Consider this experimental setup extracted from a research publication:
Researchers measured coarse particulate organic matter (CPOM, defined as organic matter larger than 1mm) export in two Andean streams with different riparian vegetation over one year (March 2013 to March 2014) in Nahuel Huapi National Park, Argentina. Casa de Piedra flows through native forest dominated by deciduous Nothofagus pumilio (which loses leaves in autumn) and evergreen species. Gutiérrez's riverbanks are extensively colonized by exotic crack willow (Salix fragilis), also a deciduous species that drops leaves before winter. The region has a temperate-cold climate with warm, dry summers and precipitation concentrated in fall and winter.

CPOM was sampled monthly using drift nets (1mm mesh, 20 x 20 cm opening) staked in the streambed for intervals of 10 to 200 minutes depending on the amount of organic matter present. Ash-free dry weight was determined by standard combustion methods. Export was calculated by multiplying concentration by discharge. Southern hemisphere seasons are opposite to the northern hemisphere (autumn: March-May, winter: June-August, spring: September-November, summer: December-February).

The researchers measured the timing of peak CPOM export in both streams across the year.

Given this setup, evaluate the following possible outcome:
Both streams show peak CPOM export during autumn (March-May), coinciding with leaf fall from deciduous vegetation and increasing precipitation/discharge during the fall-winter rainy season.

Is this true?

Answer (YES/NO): NO